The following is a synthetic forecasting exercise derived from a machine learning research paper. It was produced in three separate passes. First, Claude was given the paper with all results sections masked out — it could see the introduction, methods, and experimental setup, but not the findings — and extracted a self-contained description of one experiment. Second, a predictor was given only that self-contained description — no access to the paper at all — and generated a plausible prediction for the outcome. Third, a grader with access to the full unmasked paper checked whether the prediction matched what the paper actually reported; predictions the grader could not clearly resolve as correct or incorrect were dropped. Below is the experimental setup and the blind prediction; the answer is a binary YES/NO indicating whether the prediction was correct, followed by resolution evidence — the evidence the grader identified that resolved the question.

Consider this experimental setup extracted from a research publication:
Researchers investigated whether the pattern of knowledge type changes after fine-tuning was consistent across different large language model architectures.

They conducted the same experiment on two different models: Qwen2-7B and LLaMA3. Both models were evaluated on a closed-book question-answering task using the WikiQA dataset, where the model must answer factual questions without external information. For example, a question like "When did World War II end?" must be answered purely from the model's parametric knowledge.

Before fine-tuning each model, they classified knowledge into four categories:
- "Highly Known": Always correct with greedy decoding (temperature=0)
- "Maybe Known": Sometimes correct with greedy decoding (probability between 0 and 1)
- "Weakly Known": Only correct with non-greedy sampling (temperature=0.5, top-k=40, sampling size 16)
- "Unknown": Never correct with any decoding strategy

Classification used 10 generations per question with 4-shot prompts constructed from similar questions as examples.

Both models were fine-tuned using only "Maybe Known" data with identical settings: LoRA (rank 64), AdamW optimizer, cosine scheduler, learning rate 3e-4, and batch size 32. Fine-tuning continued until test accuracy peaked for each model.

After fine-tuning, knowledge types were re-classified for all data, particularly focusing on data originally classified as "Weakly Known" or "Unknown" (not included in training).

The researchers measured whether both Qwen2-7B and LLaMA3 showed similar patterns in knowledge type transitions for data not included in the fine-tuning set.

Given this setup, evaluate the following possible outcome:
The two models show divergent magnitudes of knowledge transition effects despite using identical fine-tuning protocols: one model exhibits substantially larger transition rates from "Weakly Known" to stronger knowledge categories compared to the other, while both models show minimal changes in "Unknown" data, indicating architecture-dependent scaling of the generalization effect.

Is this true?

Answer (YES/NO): NO